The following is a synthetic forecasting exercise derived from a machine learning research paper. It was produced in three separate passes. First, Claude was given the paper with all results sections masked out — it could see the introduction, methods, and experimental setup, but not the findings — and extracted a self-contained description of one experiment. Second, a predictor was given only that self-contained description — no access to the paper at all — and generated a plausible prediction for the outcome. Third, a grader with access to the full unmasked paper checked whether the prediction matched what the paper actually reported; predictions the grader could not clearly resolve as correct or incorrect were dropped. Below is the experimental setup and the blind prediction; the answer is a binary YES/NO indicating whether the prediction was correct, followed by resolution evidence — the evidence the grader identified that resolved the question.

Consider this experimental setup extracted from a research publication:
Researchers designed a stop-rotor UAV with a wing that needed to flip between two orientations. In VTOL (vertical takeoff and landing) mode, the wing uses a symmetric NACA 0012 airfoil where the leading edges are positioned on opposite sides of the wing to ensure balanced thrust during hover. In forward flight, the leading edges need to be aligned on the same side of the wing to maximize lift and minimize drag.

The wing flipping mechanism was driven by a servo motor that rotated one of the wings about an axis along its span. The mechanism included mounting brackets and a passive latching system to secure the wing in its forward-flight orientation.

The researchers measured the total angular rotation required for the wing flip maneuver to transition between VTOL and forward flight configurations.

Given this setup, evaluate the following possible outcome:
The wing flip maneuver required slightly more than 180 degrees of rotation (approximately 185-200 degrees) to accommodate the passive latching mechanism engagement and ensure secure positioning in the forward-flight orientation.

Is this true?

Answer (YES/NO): YES